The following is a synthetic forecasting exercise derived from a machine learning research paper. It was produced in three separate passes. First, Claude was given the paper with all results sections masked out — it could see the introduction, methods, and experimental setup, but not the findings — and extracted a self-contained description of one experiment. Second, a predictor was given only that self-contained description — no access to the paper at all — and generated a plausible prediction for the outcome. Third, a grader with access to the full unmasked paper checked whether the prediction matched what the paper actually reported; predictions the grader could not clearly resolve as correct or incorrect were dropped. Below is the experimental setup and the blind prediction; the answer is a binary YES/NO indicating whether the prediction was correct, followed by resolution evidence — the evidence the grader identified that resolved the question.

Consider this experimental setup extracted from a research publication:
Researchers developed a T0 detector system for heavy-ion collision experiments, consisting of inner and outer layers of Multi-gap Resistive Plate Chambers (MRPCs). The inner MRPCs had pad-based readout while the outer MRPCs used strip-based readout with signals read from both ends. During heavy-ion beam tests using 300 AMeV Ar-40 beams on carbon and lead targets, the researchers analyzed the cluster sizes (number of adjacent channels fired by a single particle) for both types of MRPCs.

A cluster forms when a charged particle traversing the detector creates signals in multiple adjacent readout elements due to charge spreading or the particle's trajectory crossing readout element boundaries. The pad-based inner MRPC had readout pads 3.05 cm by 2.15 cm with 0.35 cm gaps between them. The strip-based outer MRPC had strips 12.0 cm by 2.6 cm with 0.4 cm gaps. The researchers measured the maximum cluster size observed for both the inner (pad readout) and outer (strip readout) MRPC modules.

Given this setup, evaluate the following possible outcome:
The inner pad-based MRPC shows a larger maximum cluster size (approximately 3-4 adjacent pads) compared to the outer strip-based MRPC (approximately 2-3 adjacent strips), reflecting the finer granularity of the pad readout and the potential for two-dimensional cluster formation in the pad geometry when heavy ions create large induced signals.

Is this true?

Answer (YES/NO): NO